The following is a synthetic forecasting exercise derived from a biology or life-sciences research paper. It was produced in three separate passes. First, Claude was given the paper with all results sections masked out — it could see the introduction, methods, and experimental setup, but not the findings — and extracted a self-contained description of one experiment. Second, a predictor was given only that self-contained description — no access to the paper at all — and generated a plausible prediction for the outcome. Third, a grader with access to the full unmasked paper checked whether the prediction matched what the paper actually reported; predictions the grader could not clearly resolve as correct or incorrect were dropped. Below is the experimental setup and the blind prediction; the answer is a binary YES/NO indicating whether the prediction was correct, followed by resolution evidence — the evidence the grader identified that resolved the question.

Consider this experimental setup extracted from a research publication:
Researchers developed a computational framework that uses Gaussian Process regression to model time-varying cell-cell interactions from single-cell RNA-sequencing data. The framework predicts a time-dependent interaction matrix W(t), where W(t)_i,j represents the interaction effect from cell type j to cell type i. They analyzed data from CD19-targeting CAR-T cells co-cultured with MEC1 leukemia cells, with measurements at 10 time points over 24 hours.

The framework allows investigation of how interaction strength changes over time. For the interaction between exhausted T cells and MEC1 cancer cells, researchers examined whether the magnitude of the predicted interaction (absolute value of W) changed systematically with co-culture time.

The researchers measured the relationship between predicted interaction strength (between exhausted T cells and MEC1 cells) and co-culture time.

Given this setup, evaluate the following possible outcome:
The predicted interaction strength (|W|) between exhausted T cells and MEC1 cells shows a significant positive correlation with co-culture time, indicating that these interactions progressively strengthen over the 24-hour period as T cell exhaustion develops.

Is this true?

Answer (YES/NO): YES